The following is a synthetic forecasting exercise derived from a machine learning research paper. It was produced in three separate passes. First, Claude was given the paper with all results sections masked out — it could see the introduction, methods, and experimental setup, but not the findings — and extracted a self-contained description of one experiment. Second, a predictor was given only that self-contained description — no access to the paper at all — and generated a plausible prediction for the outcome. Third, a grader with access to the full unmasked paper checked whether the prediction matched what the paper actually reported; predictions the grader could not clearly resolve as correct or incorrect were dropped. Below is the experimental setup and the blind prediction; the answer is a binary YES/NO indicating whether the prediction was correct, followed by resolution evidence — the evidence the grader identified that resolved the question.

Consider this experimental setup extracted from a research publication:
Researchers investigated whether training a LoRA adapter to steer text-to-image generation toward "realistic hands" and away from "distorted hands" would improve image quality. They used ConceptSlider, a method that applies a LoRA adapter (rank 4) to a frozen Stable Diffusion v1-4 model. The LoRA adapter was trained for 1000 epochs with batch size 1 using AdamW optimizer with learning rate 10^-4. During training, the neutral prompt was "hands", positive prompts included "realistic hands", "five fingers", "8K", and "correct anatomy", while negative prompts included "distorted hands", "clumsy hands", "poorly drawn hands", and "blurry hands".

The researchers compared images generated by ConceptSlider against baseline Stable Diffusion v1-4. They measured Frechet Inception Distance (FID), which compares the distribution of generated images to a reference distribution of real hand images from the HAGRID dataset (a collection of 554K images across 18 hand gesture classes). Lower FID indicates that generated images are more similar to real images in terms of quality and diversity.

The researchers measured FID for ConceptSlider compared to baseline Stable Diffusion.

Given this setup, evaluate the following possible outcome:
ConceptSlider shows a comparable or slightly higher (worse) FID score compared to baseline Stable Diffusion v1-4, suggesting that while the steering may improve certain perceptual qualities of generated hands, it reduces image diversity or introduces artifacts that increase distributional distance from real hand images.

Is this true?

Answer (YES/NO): NO